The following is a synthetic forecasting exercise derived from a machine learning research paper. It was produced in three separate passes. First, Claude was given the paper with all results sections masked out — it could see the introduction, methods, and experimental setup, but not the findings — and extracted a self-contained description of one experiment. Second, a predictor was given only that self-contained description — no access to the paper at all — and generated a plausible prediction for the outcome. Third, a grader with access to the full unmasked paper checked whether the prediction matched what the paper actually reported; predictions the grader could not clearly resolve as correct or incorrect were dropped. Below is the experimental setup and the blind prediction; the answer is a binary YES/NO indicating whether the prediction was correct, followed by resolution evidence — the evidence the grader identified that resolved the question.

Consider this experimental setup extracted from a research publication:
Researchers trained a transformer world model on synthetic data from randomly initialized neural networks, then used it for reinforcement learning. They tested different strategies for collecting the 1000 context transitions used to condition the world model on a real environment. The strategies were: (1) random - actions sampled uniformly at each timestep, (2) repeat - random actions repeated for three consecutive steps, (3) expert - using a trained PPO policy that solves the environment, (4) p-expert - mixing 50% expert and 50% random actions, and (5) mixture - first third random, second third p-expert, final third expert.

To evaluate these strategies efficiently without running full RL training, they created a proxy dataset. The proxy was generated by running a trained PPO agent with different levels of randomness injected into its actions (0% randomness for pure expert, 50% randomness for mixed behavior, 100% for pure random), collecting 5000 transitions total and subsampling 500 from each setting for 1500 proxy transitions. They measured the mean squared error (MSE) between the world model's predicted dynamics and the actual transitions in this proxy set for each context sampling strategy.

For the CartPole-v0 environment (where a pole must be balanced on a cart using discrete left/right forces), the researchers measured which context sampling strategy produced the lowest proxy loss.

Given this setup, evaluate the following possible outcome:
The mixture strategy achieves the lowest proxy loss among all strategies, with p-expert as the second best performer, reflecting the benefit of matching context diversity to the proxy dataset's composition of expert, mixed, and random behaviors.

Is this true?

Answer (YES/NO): NO